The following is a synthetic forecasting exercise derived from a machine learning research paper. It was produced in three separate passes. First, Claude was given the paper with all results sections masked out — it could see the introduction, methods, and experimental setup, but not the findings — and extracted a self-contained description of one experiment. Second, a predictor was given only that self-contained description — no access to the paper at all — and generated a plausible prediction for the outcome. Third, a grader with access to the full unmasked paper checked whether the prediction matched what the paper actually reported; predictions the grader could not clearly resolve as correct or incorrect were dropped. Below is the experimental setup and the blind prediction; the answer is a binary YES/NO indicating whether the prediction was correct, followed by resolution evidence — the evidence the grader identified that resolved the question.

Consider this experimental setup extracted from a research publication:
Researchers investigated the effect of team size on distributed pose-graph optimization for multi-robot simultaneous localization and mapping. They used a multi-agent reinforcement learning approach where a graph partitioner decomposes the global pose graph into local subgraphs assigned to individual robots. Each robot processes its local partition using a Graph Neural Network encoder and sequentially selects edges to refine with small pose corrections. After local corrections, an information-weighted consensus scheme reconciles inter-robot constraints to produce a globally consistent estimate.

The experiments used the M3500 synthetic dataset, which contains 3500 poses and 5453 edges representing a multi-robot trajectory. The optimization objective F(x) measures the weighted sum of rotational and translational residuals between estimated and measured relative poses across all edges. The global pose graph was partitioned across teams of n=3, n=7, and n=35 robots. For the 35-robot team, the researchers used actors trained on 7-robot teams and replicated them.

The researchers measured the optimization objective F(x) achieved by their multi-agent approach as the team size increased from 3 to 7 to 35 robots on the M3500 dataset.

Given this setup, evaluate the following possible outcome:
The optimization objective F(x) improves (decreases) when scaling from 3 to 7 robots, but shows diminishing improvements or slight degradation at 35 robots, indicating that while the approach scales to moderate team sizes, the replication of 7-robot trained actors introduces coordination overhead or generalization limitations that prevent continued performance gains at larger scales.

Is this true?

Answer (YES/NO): NO